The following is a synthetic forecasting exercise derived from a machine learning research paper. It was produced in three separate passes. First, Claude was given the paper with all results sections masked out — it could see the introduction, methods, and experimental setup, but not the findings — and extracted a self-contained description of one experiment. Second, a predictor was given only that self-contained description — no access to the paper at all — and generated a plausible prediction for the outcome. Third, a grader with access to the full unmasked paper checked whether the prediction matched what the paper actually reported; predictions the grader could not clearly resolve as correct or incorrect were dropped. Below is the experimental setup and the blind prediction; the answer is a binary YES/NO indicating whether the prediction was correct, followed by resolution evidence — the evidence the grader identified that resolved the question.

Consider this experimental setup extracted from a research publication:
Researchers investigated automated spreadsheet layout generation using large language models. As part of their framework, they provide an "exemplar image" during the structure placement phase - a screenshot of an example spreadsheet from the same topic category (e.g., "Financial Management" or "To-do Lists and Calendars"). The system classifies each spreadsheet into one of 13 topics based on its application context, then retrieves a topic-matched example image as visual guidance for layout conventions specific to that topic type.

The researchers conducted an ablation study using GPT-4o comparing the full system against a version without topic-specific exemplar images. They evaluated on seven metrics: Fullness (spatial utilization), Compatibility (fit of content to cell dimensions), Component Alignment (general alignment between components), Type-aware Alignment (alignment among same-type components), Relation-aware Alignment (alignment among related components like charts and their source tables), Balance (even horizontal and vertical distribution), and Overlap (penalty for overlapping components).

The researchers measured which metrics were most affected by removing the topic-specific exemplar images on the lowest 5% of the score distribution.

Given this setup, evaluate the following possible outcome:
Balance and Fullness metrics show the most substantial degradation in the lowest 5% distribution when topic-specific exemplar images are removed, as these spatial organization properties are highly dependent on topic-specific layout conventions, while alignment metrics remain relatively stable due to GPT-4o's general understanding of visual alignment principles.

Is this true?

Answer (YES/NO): NO